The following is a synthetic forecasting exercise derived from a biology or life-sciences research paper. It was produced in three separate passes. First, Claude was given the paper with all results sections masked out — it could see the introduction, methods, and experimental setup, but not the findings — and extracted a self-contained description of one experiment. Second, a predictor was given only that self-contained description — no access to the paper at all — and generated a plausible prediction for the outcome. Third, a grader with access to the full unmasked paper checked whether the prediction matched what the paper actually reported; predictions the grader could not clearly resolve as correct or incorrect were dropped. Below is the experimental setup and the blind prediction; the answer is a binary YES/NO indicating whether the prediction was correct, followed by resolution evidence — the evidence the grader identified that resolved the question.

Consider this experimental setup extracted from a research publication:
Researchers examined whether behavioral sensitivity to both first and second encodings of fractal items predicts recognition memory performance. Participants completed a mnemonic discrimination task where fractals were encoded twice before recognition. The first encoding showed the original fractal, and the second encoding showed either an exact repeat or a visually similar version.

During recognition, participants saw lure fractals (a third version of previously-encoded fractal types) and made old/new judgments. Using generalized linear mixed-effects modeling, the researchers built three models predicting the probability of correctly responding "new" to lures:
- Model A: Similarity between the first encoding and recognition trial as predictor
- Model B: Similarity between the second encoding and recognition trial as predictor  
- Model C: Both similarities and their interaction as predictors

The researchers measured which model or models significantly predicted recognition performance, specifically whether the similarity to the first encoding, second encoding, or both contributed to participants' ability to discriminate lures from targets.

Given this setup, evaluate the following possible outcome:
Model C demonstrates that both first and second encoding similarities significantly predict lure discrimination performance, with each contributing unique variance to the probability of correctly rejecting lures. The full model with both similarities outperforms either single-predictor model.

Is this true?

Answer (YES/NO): NO